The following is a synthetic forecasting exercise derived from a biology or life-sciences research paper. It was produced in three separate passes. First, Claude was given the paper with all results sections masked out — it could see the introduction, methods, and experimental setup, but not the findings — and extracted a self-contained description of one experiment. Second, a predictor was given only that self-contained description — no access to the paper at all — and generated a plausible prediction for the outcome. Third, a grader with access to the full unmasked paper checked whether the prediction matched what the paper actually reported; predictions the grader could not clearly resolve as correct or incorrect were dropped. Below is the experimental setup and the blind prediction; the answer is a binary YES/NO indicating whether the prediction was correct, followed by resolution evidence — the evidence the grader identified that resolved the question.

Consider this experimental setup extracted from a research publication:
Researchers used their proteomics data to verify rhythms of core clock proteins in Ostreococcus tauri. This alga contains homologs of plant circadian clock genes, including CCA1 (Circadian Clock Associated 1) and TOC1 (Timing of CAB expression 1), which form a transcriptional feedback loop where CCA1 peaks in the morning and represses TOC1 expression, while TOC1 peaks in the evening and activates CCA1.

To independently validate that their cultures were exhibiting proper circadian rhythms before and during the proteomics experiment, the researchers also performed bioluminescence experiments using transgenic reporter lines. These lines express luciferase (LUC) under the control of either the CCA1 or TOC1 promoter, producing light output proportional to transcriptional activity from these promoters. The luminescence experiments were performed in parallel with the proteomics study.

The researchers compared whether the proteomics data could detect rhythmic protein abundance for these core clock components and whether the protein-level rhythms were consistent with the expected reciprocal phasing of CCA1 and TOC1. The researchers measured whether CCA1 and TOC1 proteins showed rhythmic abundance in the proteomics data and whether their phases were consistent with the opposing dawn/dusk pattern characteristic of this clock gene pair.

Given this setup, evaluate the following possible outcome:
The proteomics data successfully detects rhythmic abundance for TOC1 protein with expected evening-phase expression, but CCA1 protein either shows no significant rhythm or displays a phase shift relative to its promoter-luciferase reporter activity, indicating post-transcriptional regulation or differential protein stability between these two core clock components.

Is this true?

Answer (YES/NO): NO